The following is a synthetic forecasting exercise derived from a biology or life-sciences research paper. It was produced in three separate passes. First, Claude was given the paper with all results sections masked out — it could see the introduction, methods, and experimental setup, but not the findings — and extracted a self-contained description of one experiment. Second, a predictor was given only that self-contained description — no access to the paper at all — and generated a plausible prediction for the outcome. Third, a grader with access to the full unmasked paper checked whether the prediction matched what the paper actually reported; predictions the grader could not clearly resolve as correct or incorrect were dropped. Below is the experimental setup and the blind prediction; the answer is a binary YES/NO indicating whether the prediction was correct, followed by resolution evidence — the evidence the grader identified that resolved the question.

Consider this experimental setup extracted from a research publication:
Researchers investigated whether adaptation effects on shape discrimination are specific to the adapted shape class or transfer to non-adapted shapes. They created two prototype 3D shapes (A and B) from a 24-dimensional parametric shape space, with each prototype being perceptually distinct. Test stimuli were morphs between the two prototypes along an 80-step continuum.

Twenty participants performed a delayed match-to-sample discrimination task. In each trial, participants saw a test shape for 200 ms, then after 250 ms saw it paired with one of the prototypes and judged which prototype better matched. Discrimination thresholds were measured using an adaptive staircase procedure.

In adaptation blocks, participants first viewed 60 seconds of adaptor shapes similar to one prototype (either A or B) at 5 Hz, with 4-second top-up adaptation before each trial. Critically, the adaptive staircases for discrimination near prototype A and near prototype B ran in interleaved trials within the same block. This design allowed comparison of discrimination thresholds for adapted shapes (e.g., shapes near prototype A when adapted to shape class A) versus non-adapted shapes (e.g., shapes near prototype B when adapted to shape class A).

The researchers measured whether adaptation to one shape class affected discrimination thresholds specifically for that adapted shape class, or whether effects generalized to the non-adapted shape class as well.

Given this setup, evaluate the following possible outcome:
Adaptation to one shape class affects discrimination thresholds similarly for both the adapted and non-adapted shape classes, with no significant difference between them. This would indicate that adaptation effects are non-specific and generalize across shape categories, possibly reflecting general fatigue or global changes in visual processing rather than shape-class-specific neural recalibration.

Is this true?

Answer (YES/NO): NO